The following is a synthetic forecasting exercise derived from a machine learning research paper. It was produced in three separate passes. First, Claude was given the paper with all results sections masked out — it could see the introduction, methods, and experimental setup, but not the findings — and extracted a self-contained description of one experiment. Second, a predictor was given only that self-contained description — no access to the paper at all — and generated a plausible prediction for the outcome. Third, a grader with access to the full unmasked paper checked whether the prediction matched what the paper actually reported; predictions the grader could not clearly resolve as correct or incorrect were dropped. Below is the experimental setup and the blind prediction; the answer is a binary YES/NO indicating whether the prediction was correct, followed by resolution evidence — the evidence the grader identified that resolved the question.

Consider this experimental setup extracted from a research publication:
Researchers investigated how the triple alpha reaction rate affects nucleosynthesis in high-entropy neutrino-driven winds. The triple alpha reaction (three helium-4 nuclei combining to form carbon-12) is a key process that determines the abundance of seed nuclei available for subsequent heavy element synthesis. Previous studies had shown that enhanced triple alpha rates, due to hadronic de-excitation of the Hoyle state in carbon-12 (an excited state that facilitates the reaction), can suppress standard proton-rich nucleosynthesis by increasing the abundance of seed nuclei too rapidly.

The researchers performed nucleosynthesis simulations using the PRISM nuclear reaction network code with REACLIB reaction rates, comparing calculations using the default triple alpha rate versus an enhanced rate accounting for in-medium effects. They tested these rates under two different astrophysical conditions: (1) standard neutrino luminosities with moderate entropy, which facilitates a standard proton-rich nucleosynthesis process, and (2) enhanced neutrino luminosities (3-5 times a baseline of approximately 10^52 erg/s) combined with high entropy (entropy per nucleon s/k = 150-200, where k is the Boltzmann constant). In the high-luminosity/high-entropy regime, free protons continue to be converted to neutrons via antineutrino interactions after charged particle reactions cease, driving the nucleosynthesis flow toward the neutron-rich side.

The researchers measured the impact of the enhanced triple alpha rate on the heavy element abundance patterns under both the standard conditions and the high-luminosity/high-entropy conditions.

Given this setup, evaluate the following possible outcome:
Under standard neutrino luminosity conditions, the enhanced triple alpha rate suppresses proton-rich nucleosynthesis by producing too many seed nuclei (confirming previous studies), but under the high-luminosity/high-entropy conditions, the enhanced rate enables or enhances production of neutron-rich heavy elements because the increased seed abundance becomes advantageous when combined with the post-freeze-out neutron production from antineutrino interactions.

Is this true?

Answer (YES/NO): NO